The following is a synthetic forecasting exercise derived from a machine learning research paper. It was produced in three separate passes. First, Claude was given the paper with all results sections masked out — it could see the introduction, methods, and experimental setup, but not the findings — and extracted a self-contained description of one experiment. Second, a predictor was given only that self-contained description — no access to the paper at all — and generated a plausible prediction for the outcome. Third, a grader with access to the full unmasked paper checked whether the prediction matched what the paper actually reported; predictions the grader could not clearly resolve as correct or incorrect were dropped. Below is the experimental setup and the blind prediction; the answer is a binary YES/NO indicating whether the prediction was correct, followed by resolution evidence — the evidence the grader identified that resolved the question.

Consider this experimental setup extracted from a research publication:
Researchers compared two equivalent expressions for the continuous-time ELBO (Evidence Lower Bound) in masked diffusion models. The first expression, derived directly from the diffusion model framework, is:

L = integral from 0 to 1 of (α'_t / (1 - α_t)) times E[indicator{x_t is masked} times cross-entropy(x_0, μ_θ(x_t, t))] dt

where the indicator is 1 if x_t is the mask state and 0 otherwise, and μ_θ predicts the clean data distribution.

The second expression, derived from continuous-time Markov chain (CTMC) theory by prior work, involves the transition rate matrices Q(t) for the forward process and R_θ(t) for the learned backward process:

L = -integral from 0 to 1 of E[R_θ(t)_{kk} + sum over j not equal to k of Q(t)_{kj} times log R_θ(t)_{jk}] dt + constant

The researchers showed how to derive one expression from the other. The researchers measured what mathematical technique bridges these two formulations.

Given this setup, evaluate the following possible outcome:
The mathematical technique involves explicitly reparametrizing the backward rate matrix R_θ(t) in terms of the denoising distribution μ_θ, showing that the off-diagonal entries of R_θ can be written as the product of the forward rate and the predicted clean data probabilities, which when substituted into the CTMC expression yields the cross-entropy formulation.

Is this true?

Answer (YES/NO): NO